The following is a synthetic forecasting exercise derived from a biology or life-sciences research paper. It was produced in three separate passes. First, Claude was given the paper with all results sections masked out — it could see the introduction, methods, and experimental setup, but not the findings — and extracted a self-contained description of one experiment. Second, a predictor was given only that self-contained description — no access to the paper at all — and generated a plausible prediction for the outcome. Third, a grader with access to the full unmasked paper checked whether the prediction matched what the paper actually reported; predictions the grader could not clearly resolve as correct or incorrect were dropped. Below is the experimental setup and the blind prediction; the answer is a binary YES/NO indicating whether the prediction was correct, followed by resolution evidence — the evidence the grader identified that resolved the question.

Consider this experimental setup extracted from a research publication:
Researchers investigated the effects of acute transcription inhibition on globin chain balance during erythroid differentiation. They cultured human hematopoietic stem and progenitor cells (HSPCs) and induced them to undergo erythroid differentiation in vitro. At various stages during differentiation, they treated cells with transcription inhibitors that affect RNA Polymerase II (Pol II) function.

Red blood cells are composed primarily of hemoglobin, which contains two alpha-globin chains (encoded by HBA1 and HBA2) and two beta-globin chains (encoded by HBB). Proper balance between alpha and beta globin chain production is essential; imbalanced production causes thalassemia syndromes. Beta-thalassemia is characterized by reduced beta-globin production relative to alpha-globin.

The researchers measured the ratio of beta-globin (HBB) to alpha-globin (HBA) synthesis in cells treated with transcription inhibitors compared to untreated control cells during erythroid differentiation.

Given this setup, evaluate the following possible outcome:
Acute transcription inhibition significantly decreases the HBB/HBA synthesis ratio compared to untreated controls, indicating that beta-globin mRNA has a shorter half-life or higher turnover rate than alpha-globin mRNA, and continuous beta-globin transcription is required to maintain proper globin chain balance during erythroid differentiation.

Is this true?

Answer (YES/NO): NO